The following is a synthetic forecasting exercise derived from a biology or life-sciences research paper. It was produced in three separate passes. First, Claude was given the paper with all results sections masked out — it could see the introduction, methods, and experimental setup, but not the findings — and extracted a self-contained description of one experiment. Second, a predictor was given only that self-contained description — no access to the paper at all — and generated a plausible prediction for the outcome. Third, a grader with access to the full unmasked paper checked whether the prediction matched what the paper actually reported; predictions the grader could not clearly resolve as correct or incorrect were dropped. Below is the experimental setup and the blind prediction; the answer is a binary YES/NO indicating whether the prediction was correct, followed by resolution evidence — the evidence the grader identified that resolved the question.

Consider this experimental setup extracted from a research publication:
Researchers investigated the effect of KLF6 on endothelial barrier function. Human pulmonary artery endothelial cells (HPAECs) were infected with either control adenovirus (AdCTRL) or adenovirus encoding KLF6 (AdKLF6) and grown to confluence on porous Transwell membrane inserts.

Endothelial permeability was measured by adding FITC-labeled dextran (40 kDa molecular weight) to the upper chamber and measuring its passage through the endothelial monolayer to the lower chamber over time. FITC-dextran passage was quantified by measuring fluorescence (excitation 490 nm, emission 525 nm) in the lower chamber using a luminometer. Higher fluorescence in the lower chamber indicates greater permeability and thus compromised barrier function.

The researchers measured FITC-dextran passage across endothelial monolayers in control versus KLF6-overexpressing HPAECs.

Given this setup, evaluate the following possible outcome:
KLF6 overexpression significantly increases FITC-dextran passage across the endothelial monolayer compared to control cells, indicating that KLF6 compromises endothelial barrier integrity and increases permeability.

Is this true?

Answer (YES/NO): NO